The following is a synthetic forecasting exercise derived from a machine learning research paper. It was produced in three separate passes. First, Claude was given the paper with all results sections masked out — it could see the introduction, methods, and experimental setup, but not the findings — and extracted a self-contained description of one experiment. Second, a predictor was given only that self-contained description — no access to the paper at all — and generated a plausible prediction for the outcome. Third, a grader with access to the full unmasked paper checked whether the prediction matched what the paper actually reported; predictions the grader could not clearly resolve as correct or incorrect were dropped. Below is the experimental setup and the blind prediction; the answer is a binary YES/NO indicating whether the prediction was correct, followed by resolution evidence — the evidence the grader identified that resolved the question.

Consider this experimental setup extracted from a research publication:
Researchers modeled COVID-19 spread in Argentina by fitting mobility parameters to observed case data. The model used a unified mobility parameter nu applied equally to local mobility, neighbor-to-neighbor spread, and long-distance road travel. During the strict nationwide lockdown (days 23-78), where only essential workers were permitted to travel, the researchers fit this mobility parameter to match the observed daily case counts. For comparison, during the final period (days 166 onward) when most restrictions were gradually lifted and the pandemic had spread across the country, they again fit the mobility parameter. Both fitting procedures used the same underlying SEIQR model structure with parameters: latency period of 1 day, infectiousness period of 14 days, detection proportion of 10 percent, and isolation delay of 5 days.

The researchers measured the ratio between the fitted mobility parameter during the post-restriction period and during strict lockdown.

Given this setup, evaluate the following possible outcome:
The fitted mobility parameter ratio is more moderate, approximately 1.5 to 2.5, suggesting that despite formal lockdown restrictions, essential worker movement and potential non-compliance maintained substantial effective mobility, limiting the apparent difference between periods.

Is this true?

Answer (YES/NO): NO